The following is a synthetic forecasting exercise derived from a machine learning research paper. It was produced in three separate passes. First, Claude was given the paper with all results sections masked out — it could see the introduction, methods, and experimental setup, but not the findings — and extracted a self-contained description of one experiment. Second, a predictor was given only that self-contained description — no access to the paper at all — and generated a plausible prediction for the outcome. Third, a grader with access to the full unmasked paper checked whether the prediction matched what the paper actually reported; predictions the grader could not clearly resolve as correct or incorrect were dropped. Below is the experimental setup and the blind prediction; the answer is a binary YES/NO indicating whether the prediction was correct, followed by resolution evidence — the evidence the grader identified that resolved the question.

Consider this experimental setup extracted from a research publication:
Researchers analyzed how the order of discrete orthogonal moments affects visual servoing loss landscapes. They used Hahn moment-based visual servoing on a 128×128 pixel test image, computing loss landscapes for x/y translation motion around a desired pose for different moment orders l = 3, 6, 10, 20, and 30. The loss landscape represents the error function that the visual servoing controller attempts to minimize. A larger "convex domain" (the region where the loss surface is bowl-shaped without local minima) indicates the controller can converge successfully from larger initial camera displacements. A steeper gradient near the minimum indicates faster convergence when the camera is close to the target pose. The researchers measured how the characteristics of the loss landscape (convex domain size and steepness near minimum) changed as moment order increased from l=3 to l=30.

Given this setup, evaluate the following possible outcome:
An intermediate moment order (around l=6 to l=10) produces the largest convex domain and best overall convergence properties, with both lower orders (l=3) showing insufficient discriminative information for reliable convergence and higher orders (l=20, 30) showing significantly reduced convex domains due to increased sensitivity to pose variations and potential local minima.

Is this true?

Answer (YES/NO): NO